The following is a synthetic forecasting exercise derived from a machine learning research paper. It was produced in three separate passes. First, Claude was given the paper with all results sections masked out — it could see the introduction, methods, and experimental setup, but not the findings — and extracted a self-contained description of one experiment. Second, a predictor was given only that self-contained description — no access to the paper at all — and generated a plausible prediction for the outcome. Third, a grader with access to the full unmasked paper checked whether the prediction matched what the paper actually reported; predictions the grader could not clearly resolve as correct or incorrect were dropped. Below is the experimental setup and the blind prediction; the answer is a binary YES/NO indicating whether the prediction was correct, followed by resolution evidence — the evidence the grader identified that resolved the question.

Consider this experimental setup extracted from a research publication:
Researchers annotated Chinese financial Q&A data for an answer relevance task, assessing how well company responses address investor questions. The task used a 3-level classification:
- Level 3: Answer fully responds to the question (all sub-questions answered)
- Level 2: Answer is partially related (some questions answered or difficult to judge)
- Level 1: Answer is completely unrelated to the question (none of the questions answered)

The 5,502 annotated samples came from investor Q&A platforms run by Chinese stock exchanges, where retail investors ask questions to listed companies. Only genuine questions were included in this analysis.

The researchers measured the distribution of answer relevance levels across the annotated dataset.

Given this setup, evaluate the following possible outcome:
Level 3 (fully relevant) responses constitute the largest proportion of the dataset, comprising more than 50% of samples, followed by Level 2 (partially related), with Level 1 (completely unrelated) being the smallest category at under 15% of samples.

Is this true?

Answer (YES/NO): NO